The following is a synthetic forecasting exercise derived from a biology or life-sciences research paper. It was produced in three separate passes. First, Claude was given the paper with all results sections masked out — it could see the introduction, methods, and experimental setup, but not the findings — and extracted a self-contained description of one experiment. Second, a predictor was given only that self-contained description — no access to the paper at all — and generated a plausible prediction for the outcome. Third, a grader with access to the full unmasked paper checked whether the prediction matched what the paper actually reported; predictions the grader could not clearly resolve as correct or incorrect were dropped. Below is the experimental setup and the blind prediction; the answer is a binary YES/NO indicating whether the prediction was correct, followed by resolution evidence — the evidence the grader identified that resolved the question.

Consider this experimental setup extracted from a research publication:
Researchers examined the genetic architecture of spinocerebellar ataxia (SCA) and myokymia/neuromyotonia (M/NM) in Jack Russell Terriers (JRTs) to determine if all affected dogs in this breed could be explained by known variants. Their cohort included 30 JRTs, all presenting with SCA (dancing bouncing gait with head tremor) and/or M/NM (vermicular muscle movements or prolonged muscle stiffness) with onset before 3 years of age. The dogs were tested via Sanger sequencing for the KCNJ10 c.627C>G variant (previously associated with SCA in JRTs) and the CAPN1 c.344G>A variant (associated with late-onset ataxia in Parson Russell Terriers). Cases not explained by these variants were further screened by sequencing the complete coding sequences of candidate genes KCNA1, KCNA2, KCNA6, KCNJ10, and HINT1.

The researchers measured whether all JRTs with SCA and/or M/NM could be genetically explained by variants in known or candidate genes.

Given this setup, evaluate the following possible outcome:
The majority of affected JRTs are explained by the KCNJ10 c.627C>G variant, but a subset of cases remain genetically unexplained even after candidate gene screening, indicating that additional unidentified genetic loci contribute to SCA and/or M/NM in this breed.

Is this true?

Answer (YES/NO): YES